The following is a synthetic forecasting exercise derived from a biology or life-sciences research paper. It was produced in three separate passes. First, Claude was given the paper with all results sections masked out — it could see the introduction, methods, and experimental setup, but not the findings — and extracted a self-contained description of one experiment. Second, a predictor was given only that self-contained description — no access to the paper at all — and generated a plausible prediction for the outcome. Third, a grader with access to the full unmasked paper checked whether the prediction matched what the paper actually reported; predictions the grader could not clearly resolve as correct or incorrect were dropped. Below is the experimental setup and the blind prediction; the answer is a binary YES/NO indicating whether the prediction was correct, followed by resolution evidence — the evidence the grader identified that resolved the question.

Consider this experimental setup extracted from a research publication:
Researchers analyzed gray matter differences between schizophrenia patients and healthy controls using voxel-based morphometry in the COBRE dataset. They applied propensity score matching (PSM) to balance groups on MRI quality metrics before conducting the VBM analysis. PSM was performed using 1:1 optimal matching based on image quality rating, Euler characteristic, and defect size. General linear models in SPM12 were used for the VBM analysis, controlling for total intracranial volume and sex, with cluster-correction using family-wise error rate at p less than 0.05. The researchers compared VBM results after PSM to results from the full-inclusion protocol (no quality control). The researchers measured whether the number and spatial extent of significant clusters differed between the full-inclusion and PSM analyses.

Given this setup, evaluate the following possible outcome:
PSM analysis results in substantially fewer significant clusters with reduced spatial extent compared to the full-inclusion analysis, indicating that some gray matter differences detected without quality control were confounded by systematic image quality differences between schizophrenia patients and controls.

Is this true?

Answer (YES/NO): YES